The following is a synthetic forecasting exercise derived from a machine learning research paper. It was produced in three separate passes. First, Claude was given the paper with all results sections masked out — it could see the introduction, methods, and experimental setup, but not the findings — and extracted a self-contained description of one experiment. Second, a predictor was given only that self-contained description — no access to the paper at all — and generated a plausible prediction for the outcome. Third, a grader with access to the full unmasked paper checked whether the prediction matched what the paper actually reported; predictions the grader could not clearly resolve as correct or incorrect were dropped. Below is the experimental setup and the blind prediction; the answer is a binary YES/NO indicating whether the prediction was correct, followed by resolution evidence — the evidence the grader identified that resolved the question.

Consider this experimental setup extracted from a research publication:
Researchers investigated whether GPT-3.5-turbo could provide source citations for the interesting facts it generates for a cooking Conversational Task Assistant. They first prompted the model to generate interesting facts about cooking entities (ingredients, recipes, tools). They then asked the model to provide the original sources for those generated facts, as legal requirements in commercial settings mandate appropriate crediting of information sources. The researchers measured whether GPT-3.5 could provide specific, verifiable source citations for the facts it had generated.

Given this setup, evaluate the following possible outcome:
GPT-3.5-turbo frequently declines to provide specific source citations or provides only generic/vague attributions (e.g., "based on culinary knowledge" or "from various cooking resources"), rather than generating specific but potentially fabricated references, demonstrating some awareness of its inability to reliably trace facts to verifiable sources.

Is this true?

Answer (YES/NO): YES